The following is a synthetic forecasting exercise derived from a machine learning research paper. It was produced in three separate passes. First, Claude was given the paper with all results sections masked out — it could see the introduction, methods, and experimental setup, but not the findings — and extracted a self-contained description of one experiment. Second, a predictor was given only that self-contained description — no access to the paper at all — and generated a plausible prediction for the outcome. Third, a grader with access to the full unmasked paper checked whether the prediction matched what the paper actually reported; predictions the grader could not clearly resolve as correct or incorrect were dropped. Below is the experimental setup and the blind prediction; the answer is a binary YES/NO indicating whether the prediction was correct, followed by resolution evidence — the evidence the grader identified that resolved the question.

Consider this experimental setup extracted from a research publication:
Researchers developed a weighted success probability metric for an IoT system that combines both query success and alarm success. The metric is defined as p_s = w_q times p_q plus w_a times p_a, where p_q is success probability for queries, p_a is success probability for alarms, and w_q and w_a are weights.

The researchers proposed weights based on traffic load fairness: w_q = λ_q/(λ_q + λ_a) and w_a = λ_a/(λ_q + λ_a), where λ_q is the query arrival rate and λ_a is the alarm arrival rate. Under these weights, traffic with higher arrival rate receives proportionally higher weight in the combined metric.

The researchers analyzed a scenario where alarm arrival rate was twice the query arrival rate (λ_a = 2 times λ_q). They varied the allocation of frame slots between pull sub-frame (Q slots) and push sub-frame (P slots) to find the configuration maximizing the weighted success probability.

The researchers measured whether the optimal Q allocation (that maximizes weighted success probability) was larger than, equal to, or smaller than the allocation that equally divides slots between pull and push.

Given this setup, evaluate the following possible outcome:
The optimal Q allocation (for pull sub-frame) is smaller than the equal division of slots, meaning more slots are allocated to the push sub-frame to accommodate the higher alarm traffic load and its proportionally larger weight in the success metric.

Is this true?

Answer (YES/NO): YES